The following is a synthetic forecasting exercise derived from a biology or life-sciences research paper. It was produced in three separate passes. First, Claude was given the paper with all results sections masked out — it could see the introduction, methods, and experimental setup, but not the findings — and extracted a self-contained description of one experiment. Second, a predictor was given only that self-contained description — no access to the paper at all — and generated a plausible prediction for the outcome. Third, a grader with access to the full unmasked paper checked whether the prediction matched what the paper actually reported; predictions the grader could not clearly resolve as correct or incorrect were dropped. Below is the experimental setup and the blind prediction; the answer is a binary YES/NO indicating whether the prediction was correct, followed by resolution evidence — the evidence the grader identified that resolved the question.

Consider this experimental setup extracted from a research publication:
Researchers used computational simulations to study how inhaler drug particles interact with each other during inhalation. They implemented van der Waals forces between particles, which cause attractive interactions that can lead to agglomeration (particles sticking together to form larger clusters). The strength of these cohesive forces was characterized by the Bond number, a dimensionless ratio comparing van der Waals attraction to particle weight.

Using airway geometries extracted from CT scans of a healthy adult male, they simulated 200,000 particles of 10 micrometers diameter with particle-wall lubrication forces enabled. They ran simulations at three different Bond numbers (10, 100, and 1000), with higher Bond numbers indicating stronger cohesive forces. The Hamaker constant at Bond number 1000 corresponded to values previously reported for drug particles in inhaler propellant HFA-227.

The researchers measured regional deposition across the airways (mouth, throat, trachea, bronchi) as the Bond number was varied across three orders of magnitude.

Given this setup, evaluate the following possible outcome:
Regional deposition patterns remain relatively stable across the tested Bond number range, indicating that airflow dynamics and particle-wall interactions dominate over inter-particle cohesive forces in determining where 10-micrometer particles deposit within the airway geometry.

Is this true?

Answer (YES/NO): YES